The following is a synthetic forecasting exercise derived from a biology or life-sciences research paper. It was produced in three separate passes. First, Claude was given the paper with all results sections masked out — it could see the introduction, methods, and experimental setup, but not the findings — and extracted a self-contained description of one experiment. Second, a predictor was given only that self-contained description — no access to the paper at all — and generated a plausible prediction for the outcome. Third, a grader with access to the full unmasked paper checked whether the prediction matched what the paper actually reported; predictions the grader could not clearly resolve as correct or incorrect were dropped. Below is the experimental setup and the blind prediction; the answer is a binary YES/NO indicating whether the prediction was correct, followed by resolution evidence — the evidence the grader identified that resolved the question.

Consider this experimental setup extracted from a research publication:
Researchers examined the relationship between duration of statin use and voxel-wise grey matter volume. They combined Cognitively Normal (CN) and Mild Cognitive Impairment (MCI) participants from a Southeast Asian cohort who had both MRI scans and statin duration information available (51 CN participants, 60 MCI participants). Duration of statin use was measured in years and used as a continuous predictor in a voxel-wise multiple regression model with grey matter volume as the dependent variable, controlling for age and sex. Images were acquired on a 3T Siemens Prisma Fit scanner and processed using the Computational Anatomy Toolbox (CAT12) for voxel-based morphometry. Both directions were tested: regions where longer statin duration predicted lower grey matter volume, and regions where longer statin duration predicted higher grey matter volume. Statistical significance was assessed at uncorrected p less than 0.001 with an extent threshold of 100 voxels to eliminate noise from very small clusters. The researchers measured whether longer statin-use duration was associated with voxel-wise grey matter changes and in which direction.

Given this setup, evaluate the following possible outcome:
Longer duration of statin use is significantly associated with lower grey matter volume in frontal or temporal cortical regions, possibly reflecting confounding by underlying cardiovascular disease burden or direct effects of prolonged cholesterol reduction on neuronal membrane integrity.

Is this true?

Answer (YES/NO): YES